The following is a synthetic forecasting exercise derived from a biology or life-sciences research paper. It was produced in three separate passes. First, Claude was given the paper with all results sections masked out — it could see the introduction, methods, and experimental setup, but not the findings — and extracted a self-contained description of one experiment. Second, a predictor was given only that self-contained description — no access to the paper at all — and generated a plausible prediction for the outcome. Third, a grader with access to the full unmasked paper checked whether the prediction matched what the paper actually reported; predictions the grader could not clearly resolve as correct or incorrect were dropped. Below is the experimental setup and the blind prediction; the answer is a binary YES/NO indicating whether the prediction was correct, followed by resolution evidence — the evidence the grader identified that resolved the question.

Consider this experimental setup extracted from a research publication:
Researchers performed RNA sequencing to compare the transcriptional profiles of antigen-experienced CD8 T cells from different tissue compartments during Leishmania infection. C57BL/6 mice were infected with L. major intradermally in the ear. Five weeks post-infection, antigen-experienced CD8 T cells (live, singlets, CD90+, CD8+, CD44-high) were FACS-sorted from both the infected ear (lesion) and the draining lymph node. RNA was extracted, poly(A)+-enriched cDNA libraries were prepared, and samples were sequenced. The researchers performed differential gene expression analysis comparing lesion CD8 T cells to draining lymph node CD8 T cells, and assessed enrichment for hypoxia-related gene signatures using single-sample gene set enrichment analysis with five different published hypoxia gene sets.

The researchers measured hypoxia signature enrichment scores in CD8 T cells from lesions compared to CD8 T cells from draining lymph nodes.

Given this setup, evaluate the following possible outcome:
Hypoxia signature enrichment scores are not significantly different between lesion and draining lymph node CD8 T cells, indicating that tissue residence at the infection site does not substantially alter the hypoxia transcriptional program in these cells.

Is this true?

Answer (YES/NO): NO